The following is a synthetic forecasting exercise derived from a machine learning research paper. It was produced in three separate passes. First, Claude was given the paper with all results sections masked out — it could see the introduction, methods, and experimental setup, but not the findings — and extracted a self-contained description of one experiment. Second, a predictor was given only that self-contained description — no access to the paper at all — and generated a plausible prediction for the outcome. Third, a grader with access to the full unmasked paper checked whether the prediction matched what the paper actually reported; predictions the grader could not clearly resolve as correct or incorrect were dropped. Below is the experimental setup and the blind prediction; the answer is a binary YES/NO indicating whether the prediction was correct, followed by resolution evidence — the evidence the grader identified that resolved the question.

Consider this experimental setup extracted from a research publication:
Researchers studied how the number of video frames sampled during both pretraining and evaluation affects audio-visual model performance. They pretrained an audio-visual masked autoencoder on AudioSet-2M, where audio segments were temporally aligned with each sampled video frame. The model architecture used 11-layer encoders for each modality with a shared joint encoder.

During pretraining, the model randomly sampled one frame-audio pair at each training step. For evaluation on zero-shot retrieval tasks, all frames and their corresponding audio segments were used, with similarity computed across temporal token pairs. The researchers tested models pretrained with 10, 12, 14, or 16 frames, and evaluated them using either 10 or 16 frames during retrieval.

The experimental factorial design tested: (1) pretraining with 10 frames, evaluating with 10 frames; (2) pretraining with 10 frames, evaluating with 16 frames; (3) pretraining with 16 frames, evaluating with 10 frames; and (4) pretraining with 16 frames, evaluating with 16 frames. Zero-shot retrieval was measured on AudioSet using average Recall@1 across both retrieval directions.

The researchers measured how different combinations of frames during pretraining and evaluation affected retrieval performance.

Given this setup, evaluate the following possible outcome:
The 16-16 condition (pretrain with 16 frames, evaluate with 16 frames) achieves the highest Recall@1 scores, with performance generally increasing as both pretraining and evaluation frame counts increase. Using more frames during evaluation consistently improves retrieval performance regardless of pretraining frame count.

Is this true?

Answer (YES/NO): YES